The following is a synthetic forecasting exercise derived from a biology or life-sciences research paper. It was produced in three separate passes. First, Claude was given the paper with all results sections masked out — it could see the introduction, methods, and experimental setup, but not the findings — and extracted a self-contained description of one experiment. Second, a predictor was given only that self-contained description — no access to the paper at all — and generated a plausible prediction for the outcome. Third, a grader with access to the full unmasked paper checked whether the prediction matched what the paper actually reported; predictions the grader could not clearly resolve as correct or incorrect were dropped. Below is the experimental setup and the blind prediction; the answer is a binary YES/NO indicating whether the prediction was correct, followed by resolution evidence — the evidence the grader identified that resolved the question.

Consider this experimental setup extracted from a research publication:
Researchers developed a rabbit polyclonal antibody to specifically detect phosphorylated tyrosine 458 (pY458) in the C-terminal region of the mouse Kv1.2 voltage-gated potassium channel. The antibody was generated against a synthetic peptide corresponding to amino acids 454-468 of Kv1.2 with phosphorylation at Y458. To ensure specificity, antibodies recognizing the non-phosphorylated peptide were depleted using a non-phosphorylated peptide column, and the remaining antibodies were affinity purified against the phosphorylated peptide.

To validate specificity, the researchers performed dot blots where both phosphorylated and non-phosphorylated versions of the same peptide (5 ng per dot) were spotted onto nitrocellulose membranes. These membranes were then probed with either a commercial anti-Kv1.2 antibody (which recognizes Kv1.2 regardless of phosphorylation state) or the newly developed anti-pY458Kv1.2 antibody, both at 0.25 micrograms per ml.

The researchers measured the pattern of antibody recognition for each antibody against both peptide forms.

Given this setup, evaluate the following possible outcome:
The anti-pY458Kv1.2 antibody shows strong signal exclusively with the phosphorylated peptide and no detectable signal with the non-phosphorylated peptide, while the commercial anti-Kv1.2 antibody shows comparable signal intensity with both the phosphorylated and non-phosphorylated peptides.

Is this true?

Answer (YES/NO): YES